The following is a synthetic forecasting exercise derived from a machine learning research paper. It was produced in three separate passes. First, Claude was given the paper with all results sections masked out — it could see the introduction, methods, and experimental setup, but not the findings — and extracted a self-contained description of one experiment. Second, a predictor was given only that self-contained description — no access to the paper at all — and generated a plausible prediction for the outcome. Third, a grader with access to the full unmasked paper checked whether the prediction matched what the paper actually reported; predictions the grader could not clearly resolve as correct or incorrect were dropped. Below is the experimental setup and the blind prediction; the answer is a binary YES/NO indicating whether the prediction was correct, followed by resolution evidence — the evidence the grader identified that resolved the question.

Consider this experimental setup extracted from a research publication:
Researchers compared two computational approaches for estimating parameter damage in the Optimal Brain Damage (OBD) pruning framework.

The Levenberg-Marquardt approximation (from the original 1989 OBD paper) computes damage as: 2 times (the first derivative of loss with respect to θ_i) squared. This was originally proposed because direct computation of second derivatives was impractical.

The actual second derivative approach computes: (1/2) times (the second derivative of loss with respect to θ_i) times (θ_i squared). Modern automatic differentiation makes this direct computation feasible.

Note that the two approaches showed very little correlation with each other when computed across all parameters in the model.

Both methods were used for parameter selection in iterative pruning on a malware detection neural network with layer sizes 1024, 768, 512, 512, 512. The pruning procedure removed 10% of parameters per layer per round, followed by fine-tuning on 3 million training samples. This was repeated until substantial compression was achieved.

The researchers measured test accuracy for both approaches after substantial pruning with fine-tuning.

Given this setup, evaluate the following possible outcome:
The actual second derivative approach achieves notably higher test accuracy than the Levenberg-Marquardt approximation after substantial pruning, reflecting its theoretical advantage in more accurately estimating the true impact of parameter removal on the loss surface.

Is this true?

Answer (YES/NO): NO